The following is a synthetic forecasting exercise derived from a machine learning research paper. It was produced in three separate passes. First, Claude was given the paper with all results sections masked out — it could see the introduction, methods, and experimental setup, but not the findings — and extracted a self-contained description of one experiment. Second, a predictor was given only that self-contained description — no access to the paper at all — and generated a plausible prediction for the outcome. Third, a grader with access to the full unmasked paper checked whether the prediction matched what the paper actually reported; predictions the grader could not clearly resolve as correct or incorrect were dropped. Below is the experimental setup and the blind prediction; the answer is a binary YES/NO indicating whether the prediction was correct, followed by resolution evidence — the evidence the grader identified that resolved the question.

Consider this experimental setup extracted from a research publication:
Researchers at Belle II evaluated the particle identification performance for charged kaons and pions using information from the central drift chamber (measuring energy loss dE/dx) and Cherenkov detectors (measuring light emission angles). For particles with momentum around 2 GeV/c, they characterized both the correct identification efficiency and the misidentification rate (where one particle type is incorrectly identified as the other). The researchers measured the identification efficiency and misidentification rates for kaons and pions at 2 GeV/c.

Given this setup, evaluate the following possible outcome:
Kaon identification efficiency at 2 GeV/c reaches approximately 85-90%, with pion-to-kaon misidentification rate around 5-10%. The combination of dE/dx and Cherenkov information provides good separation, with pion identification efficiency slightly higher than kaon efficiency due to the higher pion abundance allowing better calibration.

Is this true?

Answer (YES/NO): YES